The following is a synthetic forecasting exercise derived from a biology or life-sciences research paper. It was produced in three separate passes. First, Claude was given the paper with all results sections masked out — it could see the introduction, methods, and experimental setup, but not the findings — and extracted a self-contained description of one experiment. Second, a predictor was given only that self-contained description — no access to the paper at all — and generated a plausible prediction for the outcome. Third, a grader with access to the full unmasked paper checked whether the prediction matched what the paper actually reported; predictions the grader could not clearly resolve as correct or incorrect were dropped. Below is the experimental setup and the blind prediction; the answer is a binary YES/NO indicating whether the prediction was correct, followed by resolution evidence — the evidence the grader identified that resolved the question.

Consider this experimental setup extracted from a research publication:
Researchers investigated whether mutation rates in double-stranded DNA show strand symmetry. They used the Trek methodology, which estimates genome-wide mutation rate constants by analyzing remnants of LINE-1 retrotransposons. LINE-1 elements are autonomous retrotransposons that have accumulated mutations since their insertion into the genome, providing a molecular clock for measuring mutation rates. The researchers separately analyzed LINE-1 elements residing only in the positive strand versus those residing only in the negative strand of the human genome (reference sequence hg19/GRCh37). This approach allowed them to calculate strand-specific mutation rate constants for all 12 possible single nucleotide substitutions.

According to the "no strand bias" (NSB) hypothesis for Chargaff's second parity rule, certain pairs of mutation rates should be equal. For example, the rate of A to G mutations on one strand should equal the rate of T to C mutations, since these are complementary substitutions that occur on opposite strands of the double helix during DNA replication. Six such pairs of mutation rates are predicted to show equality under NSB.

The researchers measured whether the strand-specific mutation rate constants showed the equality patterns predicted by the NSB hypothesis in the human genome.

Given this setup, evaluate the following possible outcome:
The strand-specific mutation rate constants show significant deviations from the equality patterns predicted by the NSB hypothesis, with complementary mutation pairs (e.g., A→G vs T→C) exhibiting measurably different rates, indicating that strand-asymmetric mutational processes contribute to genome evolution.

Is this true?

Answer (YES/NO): NO